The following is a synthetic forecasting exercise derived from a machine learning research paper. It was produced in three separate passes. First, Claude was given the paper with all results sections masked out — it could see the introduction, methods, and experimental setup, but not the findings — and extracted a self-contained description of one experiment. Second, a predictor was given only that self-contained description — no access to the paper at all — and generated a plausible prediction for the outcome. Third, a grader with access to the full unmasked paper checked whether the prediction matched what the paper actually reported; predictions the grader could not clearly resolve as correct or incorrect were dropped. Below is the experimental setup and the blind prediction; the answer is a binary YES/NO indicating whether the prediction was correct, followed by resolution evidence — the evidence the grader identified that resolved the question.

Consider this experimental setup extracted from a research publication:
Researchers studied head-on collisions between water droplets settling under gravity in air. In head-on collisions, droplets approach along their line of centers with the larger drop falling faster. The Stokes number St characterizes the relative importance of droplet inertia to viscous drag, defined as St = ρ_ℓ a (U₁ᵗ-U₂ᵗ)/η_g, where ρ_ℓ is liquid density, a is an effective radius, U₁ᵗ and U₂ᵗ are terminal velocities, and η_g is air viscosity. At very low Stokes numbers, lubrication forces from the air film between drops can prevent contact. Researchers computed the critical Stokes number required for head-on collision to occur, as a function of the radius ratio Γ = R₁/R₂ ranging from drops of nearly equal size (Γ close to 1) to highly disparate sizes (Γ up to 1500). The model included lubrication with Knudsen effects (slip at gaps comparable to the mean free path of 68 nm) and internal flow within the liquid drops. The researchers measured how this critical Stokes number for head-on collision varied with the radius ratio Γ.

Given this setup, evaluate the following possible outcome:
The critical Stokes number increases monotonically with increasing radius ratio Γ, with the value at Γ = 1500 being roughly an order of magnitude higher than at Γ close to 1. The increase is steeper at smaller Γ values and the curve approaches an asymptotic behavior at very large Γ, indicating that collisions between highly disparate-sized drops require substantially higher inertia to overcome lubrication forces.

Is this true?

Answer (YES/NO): NO